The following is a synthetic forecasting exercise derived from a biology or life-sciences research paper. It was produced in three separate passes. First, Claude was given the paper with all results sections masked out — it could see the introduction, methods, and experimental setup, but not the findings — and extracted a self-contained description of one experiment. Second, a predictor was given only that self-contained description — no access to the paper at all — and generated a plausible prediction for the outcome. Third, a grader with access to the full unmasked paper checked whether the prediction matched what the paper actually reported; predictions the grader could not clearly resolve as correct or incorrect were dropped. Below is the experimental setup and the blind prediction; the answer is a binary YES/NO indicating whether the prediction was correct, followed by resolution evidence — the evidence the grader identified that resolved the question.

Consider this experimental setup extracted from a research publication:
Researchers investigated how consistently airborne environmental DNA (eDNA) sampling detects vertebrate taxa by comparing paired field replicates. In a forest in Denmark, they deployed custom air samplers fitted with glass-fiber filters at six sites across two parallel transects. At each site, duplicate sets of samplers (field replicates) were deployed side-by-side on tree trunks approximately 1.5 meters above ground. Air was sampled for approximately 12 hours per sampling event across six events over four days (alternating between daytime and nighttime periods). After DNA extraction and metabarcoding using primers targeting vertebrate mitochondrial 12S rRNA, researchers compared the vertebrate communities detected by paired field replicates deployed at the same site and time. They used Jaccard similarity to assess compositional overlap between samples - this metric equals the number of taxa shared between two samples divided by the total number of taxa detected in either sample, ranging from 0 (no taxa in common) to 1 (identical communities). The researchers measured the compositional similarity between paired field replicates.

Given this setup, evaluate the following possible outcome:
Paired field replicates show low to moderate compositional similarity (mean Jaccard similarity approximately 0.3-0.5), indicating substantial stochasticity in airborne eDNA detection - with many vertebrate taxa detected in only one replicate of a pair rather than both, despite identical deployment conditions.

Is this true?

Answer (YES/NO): YES